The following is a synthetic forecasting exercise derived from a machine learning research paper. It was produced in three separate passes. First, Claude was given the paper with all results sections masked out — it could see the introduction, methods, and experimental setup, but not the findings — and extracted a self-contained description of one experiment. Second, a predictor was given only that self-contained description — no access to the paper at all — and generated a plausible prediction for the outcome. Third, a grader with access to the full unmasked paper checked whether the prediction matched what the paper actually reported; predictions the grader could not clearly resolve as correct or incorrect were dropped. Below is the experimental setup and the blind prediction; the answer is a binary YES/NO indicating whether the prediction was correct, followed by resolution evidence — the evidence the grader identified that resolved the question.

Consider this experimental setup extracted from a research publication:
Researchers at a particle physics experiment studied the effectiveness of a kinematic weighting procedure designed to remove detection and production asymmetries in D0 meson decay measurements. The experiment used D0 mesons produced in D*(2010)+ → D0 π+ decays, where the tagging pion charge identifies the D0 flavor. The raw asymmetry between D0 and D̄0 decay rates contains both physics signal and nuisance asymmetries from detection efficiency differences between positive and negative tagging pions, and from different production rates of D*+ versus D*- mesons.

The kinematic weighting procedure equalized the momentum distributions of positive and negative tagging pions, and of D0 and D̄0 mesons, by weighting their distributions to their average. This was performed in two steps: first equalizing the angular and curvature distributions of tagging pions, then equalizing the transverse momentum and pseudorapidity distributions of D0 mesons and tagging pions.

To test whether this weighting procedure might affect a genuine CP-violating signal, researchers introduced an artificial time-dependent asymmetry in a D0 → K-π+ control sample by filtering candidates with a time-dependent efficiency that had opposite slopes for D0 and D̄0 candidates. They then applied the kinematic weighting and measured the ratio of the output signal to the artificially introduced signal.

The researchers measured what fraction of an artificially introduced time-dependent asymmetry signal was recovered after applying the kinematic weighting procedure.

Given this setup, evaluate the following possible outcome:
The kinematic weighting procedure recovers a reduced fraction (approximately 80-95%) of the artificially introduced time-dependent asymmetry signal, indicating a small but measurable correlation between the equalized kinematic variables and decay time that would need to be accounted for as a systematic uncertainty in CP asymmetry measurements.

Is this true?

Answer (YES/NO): NO